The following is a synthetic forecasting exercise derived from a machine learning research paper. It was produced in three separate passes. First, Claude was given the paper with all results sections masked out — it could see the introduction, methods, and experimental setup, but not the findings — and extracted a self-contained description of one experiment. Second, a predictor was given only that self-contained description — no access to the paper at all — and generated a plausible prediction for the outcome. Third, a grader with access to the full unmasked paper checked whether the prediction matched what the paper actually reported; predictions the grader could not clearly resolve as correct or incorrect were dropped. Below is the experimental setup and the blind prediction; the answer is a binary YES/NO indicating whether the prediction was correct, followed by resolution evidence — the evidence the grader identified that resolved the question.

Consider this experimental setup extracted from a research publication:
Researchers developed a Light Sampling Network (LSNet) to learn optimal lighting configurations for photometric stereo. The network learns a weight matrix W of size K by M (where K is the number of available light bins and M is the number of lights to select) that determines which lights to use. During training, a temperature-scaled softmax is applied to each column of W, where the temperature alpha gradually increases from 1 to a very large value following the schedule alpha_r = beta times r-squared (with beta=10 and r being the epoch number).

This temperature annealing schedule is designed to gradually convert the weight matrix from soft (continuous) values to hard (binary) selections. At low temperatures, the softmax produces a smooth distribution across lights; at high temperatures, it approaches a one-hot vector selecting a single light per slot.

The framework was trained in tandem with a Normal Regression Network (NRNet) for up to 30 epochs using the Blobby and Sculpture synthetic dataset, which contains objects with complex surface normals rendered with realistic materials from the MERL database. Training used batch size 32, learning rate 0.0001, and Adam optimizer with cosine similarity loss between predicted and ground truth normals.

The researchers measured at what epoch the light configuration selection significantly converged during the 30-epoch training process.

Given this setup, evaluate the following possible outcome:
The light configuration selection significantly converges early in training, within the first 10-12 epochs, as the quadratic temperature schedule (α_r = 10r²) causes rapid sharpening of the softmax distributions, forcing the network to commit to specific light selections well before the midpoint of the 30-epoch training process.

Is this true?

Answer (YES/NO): YES